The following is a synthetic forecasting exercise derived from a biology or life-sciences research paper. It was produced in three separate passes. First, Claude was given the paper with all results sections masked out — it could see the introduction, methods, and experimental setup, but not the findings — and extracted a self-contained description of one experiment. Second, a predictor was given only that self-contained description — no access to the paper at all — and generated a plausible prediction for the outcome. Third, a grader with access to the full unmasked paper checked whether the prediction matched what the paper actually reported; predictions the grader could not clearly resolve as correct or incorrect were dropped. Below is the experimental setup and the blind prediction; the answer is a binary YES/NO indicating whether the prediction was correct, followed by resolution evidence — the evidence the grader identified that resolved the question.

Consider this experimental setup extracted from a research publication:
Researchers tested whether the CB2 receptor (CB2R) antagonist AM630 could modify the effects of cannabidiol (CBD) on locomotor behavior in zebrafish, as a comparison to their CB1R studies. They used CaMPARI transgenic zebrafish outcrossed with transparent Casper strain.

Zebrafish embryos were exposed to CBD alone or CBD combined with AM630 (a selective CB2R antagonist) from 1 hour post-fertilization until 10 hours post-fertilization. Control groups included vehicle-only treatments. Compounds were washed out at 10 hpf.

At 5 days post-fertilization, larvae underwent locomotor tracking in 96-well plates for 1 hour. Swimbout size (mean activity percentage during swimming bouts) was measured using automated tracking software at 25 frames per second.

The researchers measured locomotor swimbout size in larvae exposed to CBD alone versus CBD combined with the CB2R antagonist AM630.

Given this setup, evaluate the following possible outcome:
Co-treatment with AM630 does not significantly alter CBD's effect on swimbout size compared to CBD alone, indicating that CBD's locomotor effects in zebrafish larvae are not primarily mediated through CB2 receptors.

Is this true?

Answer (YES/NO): NO